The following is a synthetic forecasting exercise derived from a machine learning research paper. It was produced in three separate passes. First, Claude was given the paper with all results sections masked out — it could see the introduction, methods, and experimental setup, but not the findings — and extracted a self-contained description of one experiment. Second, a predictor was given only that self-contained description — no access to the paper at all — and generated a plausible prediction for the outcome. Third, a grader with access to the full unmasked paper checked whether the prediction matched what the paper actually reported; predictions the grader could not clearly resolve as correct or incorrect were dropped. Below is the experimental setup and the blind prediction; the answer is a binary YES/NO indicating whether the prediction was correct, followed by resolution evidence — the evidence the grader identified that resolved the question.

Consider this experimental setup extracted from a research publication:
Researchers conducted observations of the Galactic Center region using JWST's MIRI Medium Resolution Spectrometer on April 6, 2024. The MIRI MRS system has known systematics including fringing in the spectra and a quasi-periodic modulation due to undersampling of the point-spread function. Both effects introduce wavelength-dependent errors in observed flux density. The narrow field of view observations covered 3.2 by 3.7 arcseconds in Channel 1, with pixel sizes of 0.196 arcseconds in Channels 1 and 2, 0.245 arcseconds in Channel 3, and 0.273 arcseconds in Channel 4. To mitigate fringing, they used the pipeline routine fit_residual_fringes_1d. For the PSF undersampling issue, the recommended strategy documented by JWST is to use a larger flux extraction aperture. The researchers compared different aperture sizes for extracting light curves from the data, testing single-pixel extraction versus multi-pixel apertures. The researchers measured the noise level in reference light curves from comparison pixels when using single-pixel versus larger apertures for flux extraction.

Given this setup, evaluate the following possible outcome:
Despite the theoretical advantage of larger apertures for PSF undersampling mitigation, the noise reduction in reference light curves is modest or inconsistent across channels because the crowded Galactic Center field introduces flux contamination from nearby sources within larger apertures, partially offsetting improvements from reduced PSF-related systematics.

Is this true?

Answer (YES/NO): NO